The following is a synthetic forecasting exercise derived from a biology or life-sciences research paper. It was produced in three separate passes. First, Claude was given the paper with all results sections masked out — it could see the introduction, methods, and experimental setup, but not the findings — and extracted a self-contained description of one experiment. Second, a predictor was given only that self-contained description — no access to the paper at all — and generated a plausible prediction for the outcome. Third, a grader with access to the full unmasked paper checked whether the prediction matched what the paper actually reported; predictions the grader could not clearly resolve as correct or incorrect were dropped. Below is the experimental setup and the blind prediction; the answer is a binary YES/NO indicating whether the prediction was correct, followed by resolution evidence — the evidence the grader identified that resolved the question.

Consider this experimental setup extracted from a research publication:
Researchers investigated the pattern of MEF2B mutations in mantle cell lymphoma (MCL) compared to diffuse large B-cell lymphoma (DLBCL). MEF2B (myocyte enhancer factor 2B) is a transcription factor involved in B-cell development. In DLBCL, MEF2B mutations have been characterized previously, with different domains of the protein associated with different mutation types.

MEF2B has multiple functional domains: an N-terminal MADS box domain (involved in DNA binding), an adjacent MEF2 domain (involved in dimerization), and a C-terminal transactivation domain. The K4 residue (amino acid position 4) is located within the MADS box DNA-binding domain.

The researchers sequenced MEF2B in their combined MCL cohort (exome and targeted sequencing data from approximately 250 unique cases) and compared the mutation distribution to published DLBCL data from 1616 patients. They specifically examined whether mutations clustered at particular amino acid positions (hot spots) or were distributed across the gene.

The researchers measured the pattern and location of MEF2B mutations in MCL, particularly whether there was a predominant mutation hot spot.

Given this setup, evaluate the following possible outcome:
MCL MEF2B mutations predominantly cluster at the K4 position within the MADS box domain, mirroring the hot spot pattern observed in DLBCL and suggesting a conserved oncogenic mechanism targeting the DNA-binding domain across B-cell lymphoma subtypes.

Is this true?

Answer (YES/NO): NO